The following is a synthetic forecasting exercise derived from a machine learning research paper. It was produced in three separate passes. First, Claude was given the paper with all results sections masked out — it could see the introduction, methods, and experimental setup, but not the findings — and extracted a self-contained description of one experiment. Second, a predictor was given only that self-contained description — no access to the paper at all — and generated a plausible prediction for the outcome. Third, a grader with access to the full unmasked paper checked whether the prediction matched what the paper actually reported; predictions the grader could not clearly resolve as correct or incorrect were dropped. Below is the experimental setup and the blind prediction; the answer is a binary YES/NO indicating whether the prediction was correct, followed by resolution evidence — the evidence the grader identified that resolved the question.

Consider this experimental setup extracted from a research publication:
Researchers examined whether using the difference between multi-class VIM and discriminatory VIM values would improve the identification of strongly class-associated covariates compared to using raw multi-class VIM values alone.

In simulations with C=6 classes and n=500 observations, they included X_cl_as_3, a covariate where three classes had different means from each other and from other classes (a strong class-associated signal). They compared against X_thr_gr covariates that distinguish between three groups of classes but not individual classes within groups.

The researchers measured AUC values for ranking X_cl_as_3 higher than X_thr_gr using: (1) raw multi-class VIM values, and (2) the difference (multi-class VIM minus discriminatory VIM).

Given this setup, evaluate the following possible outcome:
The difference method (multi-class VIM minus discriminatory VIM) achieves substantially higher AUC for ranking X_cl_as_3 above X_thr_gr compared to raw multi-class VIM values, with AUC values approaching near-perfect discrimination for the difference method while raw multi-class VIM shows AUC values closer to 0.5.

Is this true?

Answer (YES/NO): NO